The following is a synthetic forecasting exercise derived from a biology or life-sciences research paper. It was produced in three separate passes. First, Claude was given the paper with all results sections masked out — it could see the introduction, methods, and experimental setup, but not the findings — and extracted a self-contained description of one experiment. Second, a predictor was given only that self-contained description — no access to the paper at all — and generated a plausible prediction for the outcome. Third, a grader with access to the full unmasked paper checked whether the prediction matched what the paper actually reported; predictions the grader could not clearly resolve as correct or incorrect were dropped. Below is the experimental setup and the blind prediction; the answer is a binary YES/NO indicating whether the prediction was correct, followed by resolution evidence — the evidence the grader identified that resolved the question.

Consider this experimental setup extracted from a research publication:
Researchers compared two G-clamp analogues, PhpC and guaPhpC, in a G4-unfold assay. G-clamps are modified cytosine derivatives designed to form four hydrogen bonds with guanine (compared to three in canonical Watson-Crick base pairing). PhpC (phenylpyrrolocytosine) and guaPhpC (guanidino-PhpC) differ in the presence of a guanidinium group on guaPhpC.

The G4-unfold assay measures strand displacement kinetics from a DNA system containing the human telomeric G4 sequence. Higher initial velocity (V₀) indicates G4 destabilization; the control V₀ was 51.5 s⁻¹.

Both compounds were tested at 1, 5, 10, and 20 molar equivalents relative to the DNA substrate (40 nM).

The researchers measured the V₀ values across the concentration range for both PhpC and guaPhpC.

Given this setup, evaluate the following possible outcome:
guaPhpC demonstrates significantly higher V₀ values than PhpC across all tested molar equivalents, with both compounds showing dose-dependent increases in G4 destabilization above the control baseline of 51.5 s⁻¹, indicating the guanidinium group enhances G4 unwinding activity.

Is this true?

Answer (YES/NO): NO